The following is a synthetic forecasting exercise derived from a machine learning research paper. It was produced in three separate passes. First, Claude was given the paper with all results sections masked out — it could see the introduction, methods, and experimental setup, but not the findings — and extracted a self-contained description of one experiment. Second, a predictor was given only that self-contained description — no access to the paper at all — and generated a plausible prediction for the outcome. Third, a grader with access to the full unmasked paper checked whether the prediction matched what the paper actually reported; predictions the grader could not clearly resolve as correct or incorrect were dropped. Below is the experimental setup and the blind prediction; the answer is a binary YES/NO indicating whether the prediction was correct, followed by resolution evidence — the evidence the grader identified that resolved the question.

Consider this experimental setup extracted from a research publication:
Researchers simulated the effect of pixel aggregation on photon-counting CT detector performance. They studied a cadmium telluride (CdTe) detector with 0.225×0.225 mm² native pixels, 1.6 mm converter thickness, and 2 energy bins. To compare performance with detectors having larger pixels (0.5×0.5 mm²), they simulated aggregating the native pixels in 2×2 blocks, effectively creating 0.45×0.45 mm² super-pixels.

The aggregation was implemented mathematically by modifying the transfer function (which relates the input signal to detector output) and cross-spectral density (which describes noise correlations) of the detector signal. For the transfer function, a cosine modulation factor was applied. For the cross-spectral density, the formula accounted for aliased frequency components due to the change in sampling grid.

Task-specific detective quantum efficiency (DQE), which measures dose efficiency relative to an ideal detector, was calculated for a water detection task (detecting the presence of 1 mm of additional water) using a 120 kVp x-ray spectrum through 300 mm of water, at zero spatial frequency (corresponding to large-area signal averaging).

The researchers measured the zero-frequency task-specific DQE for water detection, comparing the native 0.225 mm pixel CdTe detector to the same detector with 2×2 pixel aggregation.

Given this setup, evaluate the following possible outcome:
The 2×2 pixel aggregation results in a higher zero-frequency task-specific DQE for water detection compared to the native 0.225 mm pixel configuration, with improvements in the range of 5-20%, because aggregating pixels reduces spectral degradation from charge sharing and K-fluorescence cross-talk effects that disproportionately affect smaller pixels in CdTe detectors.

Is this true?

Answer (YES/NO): NO